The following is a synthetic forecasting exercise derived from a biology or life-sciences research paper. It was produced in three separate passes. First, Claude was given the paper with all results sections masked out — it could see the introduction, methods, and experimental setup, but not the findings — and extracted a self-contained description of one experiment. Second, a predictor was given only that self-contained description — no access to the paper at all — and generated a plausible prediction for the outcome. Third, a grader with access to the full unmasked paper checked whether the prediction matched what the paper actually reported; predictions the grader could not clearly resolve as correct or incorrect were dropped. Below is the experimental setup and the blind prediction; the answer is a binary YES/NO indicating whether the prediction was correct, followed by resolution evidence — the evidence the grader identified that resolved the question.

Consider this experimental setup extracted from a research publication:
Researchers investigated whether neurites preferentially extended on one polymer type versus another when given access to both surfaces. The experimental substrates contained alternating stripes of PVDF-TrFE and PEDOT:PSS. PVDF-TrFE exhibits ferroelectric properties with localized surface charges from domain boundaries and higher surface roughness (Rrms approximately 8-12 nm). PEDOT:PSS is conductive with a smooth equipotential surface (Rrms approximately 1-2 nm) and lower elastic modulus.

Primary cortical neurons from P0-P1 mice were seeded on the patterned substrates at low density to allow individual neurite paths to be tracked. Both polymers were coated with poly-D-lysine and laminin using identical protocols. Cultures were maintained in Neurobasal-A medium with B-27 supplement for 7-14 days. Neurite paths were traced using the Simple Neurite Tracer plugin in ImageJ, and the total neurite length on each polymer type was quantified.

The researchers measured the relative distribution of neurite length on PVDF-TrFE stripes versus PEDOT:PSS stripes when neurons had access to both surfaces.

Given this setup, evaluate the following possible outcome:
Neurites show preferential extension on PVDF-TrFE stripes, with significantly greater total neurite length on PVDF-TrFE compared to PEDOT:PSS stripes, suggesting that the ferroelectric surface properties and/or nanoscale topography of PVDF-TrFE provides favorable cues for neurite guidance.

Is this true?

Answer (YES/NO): YES